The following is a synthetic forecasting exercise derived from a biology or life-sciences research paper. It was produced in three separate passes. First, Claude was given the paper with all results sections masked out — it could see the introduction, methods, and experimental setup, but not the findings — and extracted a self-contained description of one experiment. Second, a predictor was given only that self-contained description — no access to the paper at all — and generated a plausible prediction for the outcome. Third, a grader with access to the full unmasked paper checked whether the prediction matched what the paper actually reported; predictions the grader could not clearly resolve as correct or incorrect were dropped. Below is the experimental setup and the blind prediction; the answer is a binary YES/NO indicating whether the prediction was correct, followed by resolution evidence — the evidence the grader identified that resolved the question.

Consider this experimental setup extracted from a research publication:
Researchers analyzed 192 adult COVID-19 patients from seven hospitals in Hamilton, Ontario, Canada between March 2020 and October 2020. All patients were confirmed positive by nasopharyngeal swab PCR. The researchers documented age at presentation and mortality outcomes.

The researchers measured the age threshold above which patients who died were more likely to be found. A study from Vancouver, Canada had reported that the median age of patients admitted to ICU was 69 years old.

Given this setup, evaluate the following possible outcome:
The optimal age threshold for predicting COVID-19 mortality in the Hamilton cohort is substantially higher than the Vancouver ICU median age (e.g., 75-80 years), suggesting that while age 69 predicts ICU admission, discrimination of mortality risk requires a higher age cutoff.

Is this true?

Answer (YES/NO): YES